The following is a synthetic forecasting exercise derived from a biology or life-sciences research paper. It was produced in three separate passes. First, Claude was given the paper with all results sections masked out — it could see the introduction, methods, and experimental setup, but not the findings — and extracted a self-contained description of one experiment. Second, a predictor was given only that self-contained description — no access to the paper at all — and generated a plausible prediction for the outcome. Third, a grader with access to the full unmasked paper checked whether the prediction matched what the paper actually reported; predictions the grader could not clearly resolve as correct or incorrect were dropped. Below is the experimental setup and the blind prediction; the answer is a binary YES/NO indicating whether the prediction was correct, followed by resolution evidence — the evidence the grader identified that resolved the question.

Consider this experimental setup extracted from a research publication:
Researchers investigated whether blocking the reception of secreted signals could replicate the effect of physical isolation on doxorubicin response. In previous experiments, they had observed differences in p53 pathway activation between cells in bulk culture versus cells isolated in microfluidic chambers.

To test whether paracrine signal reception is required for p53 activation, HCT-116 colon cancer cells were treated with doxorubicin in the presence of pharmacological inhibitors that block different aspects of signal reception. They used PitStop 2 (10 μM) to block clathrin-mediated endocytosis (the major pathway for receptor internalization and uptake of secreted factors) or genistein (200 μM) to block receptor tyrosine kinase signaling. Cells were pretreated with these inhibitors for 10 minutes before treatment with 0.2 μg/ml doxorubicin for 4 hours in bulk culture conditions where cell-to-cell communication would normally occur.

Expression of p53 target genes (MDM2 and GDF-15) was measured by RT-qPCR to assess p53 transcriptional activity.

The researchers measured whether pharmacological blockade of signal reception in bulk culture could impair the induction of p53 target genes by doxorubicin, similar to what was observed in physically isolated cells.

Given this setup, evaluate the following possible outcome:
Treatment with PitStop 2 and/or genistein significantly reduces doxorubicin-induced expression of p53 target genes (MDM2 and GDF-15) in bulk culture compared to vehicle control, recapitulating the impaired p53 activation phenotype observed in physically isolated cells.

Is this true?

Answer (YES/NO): YES